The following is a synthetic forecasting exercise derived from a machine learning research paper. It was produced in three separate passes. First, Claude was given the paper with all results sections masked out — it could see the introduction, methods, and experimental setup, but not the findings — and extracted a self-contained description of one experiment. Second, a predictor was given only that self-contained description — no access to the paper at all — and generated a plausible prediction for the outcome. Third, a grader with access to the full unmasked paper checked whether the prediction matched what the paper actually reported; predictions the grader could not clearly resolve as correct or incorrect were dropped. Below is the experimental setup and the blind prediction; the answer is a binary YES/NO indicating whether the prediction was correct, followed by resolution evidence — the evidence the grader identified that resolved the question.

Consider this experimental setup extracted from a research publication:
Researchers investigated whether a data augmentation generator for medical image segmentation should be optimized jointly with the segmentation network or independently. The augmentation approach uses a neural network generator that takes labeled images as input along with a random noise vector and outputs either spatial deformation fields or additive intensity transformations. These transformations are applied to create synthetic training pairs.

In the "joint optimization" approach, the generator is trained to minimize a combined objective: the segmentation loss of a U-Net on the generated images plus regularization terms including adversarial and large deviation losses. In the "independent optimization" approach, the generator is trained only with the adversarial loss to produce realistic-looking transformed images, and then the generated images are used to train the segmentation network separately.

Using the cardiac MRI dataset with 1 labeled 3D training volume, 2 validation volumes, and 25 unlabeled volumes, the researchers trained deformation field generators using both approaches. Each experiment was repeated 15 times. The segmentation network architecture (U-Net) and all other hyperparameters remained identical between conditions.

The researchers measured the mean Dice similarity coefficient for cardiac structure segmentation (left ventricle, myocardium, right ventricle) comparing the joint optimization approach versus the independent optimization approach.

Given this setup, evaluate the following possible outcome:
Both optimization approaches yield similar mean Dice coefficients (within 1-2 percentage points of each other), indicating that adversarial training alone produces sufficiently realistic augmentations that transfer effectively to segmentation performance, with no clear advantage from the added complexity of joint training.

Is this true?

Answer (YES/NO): NO